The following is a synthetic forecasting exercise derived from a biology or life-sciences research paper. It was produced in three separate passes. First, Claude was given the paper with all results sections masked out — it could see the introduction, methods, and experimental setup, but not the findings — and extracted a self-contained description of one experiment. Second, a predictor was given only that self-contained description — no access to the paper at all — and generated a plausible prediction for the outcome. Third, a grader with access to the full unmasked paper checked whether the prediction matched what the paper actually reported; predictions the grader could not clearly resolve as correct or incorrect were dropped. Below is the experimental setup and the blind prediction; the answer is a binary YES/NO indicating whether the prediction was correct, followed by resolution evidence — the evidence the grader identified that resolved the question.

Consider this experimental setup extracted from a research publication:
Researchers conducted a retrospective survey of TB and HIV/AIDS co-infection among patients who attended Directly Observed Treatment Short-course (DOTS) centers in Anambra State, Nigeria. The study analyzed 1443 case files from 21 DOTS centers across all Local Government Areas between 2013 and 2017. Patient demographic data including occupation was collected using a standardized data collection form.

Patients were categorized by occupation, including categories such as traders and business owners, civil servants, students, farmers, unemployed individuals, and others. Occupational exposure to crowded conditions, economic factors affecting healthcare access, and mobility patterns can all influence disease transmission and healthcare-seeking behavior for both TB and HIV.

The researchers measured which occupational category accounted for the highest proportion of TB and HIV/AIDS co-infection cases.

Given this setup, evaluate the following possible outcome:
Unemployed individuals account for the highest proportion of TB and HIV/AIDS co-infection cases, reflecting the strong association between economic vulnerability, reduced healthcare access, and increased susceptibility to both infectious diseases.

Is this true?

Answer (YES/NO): NO